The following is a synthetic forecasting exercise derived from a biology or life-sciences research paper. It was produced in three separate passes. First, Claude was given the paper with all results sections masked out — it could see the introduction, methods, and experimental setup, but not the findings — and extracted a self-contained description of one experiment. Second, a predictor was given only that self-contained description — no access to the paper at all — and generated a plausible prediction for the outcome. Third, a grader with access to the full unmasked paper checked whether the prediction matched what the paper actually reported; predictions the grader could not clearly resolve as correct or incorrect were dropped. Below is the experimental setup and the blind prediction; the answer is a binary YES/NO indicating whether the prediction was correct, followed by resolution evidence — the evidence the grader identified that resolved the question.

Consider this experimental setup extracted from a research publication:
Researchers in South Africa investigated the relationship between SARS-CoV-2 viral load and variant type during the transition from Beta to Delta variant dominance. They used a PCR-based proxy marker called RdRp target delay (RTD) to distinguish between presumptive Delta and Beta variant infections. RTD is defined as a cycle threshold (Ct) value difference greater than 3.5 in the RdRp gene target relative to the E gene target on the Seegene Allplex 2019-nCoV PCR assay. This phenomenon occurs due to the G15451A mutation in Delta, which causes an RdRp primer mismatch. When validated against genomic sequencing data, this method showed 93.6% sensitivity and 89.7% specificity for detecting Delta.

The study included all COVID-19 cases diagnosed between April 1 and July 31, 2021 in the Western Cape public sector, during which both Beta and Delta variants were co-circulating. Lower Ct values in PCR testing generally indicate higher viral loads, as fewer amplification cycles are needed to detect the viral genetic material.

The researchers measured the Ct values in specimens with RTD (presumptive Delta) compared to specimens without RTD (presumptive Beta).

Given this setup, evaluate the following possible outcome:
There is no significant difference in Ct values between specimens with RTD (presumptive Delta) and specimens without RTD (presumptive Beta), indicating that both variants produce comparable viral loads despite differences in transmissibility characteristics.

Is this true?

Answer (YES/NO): NO